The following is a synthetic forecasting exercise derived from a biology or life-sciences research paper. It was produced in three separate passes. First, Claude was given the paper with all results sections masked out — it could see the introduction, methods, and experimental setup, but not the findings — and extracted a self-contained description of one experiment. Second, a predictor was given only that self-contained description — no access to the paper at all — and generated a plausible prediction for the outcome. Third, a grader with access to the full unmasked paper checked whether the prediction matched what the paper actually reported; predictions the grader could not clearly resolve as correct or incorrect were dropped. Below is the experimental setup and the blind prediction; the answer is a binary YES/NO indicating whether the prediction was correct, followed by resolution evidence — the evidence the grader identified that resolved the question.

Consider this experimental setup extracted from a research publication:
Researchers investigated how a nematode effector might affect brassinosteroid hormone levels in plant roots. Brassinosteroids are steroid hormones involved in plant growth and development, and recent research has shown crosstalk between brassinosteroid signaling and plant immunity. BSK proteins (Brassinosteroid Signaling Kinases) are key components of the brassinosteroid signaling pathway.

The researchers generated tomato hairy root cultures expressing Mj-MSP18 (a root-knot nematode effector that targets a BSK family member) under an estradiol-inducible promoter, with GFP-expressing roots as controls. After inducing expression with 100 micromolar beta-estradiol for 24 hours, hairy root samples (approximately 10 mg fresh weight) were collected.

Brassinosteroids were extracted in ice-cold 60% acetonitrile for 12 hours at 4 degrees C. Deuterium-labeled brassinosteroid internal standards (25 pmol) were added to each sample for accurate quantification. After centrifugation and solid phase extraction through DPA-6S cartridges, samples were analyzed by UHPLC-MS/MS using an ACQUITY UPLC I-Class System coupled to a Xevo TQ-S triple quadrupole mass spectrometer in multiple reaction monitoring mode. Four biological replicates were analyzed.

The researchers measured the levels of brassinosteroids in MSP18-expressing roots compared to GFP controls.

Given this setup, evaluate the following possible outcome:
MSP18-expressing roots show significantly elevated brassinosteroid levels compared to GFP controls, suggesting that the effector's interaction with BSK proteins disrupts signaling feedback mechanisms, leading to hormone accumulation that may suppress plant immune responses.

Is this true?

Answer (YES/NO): YES